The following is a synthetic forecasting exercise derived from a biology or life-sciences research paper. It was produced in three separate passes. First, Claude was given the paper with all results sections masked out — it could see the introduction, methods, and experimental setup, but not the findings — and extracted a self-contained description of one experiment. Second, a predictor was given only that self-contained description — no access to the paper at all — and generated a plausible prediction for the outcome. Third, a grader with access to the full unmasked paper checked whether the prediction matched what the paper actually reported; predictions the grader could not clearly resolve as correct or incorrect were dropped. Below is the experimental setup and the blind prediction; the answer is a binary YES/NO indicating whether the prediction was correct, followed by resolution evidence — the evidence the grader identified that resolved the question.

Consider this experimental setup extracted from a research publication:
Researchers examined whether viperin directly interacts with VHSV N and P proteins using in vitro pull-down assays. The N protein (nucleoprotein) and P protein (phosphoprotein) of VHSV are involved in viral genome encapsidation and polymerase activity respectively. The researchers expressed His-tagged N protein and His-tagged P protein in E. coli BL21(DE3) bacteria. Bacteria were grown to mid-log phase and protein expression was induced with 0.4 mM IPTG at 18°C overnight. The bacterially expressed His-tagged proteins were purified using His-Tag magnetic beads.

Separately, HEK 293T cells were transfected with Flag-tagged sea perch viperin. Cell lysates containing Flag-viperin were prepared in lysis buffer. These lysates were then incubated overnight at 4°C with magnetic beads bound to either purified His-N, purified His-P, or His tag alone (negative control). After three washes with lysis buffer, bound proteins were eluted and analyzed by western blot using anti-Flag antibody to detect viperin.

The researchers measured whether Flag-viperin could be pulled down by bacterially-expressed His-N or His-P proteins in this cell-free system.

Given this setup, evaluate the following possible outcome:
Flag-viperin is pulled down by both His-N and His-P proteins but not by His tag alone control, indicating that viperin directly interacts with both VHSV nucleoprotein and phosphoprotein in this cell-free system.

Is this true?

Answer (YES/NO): NO